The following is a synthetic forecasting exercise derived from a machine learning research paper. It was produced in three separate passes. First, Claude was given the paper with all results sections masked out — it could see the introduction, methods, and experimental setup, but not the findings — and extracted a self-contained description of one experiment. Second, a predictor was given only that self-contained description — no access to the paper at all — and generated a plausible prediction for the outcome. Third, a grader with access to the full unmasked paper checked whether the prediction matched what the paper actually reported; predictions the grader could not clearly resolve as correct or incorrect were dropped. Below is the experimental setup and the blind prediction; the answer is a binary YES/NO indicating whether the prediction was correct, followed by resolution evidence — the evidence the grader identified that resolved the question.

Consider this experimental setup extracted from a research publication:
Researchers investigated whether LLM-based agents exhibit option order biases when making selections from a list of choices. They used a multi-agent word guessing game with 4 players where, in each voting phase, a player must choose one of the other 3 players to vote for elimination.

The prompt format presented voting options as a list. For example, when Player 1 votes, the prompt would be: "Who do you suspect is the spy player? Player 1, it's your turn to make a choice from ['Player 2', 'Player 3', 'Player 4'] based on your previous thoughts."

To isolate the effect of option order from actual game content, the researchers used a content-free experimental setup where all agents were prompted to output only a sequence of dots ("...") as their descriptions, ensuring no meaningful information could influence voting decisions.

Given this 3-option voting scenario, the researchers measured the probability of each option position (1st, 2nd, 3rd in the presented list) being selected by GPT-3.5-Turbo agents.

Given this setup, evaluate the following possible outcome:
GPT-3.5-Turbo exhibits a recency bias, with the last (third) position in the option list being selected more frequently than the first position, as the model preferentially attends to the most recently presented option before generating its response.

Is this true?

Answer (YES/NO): YES